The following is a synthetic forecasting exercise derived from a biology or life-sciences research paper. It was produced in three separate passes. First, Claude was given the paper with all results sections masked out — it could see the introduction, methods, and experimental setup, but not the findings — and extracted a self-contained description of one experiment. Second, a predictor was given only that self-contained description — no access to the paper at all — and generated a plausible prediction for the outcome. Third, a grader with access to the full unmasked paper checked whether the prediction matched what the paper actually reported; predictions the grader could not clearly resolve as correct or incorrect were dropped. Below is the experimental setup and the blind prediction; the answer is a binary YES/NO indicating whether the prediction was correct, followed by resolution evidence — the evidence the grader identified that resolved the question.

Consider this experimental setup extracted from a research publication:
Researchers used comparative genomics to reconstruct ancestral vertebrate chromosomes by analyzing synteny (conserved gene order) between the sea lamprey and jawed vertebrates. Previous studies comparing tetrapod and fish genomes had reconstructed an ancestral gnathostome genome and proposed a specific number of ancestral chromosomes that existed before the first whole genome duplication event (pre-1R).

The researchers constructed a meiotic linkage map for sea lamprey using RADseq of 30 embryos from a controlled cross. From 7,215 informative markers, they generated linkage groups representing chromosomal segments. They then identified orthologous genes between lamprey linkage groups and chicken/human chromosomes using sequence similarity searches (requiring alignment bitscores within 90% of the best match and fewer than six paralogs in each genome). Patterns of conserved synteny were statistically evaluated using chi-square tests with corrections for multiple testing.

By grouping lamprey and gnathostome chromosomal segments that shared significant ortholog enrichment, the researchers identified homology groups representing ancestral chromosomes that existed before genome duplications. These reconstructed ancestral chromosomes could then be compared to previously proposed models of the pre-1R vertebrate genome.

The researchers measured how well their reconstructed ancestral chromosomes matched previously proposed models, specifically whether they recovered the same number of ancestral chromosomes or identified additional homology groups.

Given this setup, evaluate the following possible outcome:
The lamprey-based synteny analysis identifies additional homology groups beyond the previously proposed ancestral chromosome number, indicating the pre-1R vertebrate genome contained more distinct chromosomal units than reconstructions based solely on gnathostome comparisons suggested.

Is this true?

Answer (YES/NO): YES